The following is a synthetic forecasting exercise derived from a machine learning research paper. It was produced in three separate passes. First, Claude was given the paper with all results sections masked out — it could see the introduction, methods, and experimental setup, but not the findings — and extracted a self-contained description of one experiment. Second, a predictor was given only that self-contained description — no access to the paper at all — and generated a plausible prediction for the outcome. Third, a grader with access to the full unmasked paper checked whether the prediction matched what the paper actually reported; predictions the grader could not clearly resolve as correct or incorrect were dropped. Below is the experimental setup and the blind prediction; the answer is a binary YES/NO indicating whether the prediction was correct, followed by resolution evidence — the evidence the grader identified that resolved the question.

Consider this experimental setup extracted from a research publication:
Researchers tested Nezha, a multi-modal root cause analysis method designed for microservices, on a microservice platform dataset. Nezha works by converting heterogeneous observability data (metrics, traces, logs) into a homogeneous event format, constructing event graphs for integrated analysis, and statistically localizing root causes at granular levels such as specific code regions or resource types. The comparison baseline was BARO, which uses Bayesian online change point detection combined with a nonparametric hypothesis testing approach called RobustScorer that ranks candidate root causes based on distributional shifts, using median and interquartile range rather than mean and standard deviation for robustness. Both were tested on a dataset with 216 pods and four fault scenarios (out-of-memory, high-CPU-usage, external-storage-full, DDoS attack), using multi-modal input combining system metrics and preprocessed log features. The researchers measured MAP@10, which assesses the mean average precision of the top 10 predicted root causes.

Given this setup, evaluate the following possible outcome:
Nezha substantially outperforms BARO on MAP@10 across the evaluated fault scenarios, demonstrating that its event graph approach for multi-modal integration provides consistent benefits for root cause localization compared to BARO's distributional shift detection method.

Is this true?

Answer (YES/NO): NO